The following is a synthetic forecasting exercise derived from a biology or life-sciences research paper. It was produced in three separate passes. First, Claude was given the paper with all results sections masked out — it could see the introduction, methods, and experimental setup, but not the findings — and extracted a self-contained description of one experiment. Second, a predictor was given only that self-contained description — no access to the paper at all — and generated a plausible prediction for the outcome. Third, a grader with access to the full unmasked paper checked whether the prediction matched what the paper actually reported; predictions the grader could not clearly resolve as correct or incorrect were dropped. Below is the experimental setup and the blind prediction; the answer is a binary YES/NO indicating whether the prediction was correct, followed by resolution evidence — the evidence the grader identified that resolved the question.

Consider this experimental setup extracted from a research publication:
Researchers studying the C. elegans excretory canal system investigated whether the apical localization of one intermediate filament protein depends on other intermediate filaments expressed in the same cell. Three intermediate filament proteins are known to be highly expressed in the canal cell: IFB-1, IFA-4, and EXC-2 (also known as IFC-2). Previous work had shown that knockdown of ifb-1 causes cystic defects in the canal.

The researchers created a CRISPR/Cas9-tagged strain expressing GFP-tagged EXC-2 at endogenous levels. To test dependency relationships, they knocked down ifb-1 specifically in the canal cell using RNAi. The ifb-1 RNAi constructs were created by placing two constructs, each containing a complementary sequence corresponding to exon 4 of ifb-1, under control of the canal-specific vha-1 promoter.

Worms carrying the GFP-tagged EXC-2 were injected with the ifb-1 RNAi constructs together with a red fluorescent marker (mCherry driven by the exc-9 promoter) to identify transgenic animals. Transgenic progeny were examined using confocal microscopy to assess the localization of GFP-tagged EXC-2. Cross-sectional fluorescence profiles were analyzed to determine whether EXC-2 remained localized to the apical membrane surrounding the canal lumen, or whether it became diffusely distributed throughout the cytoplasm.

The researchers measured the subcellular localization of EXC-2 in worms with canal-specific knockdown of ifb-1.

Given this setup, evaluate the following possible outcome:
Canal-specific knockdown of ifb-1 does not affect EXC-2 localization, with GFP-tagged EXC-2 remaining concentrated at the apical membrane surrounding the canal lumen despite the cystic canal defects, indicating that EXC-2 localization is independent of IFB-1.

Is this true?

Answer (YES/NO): YES